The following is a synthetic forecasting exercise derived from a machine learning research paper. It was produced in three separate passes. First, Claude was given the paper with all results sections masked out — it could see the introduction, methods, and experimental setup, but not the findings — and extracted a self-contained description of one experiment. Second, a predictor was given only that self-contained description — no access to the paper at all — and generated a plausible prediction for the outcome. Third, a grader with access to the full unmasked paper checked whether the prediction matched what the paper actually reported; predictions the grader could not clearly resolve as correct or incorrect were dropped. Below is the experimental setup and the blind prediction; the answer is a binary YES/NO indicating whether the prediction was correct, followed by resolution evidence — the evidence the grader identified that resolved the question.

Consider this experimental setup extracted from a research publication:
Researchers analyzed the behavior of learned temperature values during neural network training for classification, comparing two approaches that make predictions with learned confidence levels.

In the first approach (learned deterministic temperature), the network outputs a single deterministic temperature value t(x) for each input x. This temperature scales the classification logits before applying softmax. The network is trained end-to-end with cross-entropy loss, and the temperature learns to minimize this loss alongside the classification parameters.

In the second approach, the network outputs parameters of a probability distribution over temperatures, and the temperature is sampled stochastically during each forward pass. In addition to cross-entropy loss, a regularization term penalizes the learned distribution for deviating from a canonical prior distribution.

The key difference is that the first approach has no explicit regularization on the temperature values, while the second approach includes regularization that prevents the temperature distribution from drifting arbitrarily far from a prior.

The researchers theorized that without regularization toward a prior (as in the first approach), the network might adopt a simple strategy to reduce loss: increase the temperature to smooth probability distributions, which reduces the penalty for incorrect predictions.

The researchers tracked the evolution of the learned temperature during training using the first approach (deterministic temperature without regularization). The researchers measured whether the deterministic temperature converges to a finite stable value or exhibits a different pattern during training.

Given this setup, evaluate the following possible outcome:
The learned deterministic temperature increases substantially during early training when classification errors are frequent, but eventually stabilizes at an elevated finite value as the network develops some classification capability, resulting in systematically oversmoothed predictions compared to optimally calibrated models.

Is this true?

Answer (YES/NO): NO